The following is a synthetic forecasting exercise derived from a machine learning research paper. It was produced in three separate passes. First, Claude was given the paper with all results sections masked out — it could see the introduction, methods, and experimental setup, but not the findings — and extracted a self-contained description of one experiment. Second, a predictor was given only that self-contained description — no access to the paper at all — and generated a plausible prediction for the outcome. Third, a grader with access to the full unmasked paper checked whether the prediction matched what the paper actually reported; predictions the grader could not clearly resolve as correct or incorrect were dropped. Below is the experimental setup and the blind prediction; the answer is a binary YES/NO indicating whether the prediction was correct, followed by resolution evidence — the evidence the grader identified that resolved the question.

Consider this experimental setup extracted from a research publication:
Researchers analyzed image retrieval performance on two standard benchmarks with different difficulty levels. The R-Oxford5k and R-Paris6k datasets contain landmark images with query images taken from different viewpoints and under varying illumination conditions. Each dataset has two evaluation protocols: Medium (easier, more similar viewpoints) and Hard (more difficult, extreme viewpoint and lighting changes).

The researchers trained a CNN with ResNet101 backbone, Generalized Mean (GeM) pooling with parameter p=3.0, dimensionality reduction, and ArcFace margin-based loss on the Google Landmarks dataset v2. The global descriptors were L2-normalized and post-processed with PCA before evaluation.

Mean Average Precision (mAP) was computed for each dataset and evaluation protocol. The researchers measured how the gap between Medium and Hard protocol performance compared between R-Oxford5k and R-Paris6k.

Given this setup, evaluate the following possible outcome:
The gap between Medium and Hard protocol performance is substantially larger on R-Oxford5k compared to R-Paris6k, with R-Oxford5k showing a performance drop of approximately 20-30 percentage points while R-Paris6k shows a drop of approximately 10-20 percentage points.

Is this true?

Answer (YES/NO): NO